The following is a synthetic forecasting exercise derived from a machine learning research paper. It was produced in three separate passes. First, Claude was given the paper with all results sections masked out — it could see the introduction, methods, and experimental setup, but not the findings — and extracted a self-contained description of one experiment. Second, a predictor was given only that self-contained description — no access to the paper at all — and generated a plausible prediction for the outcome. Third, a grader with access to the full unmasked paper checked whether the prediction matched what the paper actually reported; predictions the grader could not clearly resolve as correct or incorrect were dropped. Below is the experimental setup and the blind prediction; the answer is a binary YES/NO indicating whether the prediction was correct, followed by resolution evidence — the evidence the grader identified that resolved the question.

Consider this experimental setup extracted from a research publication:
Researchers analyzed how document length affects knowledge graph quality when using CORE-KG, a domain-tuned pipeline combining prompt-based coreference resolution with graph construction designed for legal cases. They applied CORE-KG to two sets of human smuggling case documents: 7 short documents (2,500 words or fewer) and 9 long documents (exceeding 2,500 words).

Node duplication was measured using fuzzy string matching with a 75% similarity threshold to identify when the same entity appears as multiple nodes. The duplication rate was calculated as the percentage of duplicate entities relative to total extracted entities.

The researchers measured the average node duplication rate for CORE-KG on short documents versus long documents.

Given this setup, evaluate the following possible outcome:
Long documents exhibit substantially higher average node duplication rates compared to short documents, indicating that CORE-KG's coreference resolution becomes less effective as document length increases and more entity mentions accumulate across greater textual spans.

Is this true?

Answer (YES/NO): YES